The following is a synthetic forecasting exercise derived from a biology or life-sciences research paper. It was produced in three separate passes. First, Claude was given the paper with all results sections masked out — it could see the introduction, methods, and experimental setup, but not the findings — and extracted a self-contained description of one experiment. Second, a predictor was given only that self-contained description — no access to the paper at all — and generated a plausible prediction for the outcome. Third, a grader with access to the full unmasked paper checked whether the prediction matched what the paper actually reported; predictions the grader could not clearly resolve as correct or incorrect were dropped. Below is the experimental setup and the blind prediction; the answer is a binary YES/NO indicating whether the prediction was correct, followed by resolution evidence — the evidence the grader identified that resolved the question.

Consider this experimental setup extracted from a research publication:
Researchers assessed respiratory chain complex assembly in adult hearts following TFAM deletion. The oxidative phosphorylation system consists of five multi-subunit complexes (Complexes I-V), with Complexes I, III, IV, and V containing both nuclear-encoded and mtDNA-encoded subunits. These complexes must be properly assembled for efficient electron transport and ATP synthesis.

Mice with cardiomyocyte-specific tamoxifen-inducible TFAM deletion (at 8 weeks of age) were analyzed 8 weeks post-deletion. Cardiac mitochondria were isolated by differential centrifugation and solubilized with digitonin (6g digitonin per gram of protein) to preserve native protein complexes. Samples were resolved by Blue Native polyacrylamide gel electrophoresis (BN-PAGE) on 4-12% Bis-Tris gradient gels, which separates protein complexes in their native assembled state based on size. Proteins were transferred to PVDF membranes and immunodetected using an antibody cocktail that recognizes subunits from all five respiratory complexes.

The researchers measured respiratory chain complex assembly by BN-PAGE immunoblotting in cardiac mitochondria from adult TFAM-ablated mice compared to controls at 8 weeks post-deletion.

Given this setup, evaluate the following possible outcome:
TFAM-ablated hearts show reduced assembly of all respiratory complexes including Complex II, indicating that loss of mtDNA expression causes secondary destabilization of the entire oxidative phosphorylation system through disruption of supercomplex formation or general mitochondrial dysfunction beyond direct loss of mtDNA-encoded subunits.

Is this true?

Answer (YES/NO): NO